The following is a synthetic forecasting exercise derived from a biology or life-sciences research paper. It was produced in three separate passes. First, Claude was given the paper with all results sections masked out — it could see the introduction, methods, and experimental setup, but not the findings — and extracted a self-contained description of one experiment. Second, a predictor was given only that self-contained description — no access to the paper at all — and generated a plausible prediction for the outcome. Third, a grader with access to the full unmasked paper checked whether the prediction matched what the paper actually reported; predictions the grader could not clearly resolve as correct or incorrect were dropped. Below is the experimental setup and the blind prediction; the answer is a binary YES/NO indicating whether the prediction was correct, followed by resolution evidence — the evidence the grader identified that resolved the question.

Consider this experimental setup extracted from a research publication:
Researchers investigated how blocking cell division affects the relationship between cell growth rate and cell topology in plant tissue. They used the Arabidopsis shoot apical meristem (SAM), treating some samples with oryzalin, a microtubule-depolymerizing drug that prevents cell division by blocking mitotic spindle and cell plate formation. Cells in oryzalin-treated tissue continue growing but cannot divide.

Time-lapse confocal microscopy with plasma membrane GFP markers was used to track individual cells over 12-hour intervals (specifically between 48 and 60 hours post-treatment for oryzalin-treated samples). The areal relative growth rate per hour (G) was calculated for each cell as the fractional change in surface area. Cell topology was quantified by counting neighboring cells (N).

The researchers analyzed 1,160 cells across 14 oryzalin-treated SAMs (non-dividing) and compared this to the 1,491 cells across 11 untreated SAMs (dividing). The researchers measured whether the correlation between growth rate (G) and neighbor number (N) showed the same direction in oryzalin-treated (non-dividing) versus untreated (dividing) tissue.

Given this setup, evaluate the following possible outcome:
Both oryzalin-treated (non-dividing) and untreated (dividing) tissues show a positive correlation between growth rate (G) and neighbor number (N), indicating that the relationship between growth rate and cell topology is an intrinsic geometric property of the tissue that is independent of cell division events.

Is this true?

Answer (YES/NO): NO